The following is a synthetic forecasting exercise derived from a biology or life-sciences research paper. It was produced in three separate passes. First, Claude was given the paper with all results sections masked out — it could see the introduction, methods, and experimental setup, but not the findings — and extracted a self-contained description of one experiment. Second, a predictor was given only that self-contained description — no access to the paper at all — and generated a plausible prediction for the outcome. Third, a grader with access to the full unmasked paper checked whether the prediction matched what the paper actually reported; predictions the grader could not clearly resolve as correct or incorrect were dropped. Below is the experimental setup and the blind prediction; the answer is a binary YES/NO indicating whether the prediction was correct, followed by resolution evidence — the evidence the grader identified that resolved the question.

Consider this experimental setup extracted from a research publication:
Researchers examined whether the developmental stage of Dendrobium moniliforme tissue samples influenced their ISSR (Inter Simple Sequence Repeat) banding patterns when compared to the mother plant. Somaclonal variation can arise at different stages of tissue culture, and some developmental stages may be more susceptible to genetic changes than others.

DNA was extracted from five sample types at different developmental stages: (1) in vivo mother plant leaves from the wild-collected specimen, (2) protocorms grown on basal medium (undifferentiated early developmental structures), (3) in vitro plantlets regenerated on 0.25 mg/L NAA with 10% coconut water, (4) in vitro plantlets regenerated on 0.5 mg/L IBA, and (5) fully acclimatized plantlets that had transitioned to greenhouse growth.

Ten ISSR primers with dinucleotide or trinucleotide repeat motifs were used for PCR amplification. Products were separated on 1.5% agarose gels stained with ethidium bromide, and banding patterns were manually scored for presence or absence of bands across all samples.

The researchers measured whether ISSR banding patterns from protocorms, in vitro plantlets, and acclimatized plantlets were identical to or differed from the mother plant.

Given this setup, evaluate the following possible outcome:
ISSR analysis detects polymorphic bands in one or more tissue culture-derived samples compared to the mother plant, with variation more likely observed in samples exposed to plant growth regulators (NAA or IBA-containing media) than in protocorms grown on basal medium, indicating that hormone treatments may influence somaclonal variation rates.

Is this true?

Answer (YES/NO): NO